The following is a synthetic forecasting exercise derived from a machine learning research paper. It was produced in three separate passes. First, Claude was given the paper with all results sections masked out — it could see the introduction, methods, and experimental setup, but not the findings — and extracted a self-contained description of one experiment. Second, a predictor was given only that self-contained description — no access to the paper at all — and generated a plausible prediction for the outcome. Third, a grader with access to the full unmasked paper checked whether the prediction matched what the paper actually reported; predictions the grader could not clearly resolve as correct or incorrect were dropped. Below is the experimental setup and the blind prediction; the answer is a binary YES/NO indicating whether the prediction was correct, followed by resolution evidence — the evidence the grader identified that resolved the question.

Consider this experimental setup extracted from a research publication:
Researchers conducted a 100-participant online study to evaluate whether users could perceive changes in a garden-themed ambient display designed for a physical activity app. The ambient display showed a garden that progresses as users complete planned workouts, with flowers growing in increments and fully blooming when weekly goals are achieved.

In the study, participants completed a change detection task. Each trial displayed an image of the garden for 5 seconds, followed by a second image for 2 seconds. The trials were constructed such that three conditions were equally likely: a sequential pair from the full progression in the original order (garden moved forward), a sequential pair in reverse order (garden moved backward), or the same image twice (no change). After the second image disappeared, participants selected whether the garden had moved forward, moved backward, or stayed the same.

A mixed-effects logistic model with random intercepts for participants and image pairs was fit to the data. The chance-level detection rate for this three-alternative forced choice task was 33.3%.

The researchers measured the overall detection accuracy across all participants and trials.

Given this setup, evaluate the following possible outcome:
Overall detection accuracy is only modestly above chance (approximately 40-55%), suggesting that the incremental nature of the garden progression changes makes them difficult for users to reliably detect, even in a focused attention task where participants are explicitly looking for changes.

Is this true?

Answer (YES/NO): NO